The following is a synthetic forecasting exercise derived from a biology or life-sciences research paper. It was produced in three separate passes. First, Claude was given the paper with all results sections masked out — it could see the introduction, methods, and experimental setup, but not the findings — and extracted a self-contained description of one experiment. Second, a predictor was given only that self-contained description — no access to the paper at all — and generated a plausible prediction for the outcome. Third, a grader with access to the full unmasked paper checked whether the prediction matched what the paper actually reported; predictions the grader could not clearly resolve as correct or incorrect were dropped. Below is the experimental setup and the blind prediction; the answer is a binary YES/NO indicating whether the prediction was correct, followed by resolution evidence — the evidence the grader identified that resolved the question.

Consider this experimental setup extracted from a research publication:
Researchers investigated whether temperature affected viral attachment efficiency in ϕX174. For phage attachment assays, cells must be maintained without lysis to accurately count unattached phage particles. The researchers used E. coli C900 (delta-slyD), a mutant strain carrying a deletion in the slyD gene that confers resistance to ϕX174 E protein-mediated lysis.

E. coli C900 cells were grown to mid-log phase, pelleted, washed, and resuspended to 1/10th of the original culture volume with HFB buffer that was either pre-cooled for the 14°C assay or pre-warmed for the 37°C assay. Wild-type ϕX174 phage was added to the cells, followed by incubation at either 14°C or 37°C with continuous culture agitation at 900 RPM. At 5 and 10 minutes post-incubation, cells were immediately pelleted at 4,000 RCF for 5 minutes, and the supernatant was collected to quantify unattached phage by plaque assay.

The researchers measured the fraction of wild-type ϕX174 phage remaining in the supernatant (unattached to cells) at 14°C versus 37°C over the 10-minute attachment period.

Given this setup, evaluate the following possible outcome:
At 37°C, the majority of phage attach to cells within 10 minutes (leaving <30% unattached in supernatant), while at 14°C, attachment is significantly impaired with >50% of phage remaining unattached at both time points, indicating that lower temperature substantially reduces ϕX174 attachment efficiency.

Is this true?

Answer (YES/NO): NO